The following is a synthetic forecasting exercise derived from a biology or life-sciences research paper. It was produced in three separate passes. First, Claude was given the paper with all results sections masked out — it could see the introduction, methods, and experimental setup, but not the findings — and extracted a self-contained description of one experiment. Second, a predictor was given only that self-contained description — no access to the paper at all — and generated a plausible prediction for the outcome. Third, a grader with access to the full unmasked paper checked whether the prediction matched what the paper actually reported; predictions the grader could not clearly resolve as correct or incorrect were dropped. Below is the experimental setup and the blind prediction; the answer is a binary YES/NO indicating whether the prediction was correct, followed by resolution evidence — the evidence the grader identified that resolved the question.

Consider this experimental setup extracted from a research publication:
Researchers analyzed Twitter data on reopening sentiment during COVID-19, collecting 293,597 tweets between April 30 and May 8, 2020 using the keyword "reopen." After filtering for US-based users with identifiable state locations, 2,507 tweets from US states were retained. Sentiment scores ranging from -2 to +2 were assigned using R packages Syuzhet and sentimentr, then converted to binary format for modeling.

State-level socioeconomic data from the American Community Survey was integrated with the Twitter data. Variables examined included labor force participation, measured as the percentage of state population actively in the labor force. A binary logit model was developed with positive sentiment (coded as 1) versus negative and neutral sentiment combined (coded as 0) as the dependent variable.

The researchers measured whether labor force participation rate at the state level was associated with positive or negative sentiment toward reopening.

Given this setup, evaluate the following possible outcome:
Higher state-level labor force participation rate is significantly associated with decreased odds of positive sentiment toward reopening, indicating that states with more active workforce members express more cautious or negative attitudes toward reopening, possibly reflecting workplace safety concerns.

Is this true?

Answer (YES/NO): NO